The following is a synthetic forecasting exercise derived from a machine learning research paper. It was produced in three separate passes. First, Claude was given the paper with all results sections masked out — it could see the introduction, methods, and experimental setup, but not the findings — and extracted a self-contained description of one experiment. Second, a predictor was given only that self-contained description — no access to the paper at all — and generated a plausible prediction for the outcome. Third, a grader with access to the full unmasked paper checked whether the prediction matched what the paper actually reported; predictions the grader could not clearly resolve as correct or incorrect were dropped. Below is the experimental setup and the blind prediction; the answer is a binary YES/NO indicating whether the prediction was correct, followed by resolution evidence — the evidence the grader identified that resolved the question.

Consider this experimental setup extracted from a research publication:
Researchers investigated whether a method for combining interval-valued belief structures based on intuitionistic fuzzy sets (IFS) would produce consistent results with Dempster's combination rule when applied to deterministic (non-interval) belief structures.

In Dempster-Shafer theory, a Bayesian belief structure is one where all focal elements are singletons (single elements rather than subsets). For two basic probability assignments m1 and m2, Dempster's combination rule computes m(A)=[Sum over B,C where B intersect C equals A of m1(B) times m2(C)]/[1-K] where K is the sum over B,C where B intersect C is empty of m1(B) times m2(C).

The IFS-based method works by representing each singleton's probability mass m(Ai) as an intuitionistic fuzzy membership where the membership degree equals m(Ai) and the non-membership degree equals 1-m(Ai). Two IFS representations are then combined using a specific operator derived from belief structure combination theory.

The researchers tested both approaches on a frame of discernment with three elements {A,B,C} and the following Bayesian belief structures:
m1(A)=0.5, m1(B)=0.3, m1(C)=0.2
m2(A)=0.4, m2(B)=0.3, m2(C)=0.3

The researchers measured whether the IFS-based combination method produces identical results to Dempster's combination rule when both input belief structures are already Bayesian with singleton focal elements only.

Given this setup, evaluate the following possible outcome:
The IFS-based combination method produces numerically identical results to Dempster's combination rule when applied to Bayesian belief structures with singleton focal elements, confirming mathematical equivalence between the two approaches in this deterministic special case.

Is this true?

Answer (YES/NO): NO